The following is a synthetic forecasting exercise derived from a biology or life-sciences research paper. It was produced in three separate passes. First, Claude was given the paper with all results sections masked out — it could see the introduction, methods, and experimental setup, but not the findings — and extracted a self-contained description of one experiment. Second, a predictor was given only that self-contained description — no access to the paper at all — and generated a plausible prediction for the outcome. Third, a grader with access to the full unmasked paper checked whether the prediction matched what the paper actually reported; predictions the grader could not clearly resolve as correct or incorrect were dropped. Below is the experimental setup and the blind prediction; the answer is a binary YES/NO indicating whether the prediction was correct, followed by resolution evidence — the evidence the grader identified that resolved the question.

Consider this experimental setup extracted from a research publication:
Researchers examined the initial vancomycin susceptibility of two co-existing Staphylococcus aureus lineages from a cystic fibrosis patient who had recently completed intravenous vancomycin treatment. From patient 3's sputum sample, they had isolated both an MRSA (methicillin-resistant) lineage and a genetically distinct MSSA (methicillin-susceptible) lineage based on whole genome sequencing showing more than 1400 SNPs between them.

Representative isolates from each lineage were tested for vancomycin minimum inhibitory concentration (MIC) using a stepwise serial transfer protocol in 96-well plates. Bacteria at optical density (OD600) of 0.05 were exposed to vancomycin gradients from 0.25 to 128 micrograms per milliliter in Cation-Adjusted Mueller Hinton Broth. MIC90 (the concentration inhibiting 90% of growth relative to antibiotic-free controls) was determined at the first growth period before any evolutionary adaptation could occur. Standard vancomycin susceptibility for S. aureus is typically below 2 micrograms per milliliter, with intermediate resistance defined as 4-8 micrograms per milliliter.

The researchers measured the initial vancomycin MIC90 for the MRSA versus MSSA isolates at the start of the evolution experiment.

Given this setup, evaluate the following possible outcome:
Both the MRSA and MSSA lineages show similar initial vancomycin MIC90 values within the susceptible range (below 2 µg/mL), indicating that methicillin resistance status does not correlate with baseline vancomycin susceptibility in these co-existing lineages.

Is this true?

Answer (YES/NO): NO